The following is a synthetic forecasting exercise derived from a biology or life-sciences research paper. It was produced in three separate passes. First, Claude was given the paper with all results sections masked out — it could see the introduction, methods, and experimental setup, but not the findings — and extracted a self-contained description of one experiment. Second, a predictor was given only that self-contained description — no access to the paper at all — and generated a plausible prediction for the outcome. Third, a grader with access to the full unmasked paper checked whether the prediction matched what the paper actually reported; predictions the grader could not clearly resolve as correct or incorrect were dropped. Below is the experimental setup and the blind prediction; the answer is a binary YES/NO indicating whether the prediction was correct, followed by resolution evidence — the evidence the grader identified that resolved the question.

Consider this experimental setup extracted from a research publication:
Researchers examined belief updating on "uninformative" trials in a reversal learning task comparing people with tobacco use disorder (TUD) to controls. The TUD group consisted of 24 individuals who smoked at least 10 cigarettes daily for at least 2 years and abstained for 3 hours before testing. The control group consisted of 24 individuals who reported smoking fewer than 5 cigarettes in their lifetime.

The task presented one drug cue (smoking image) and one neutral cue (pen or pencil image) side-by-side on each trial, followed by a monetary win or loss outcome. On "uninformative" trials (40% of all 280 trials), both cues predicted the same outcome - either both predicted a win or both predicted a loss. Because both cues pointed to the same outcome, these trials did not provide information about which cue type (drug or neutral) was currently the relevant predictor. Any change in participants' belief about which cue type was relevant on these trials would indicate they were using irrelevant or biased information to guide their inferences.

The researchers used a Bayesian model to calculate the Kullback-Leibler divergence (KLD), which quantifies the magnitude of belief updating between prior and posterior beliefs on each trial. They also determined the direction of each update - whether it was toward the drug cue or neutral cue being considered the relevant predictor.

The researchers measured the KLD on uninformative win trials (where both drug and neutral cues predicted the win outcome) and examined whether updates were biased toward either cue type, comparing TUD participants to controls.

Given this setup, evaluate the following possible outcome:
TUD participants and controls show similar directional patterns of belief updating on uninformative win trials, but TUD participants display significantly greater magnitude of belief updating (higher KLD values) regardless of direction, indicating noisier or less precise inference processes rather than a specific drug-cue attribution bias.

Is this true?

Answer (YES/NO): NO